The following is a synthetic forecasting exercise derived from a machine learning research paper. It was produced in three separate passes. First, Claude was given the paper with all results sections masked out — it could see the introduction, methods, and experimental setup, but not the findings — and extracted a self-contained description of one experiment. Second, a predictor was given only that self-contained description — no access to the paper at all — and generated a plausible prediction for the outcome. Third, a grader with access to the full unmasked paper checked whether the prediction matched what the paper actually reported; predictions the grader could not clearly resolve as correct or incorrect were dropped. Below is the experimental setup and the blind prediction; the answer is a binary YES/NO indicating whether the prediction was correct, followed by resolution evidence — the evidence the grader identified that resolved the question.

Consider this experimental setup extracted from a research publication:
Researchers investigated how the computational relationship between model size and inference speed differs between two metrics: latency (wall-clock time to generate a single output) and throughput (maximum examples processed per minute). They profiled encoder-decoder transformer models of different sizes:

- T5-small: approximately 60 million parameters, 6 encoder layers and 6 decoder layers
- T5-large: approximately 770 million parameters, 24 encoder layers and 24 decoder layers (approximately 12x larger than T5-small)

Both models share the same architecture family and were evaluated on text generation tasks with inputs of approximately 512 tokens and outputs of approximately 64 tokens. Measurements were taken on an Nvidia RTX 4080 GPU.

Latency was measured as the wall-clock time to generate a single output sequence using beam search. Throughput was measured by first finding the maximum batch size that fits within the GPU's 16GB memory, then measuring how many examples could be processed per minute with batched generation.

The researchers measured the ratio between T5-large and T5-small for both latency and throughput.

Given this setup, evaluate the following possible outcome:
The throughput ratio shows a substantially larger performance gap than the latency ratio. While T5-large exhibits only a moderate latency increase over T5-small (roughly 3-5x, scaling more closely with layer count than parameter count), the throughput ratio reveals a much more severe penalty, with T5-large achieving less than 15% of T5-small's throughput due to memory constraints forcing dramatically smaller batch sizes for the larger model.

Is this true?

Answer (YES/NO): YES